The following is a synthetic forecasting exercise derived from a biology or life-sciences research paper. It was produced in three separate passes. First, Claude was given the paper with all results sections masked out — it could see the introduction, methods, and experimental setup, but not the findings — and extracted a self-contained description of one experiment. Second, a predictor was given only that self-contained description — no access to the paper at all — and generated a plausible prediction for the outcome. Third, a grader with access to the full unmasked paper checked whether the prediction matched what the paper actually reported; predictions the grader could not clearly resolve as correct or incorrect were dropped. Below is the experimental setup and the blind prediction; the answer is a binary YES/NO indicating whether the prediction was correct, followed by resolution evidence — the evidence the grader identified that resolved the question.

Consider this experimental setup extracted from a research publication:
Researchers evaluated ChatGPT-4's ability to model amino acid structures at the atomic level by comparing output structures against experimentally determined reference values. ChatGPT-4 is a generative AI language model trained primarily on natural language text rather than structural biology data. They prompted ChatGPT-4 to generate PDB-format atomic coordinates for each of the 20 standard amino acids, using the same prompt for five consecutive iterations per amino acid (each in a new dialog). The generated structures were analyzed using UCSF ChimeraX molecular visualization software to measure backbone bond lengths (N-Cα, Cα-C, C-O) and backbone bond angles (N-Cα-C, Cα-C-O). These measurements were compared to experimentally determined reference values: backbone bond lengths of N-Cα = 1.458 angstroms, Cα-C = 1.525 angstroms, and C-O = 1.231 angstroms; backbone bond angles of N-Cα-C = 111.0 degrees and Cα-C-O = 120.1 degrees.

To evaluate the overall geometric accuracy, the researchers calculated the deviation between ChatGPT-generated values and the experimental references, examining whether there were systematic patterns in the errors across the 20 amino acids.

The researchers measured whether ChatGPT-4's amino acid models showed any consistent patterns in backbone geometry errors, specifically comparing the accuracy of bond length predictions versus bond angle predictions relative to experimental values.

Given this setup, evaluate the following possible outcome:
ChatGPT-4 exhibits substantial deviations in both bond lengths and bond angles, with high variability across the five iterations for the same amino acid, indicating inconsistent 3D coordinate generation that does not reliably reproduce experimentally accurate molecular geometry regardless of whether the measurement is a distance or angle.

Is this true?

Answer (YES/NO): NO